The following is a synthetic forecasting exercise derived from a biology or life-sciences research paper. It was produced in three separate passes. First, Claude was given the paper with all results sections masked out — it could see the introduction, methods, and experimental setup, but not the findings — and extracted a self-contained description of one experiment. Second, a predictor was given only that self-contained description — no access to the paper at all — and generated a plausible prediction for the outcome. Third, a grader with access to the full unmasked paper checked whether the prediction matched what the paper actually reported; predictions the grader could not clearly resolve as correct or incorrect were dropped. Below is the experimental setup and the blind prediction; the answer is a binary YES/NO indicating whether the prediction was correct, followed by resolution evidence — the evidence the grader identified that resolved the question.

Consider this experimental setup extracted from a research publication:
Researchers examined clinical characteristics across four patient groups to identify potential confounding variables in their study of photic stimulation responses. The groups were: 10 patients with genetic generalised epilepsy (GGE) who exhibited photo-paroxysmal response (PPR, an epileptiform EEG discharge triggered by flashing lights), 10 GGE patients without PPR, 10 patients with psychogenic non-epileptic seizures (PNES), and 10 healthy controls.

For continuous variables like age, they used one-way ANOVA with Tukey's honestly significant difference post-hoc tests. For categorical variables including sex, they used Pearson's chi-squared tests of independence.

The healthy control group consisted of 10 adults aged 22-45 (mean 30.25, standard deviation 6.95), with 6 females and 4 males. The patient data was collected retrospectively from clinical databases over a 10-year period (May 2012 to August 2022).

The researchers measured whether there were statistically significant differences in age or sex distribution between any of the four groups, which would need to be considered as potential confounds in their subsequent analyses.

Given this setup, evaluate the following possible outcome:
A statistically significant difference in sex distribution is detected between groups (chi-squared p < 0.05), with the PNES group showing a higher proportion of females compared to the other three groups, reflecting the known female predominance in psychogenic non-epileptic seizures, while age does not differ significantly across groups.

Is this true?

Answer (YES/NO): NO